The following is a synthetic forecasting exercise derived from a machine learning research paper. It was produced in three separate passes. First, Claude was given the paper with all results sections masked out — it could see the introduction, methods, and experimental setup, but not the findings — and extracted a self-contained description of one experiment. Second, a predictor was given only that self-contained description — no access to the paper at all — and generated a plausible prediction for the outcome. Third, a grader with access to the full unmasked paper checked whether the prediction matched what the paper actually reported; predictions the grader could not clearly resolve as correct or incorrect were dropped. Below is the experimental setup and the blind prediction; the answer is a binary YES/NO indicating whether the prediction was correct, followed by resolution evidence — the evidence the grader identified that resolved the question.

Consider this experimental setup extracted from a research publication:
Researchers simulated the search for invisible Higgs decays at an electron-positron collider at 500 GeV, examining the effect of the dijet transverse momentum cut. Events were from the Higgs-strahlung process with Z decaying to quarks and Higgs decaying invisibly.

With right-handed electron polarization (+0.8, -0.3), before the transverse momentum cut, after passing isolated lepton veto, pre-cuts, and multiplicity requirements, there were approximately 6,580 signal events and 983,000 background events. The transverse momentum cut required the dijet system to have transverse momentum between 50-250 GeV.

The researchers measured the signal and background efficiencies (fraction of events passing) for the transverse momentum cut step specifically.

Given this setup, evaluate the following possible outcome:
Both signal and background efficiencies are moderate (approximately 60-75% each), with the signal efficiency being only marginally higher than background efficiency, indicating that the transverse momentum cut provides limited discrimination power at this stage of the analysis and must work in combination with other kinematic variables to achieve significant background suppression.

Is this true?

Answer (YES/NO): NO